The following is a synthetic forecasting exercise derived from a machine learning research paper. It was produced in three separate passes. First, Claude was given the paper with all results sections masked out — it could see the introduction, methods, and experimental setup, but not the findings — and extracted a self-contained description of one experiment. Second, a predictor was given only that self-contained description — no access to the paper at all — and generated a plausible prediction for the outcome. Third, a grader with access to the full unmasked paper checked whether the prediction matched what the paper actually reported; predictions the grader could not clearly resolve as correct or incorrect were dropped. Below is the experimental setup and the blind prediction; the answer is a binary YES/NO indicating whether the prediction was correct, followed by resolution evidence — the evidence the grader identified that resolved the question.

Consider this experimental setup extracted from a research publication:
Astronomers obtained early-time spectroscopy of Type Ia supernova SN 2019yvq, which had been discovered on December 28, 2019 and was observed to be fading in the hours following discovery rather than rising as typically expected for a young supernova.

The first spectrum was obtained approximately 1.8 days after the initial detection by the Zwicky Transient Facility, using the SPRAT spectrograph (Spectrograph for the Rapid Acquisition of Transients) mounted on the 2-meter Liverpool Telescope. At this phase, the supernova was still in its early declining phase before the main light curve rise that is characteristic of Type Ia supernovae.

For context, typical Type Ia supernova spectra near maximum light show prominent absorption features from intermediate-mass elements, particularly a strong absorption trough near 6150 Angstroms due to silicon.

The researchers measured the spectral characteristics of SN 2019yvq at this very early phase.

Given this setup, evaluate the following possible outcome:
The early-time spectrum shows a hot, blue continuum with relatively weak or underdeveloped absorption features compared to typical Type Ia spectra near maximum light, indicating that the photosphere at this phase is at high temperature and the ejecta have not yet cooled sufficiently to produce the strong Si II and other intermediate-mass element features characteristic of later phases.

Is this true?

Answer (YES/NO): NO